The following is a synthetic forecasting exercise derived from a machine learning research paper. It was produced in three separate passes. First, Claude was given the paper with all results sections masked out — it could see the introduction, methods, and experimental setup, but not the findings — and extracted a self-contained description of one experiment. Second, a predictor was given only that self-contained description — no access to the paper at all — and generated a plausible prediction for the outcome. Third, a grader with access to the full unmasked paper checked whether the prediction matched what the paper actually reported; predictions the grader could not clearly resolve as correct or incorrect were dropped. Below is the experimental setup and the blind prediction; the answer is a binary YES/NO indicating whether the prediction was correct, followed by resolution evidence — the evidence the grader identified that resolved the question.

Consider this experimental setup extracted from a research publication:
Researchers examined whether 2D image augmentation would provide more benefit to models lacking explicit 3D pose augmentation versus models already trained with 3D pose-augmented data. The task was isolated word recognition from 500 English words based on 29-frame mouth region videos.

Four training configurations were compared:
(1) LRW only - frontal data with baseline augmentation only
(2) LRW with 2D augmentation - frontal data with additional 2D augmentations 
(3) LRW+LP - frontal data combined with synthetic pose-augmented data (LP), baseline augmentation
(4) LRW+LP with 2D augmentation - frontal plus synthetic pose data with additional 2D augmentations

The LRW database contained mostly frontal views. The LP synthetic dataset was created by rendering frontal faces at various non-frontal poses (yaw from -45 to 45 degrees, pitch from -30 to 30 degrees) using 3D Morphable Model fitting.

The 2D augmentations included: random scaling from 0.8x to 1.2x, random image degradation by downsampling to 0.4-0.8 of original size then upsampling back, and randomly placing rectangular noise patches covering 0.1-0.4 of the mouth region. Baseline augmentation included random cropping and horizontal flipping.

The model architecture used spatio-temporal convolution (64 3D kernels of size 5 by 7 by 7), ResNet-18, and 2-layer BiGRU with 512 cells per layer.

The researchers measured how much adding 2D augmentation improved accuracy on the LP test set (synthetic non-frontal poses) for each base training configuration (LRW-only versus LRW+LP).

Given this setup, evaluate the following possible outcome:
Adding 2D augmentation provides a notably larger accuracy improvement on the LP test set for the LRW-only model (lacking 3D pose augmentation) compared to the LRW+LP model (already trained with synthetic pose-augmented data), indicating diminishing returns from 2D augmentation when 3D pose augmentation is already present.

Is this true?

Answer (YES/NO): YES